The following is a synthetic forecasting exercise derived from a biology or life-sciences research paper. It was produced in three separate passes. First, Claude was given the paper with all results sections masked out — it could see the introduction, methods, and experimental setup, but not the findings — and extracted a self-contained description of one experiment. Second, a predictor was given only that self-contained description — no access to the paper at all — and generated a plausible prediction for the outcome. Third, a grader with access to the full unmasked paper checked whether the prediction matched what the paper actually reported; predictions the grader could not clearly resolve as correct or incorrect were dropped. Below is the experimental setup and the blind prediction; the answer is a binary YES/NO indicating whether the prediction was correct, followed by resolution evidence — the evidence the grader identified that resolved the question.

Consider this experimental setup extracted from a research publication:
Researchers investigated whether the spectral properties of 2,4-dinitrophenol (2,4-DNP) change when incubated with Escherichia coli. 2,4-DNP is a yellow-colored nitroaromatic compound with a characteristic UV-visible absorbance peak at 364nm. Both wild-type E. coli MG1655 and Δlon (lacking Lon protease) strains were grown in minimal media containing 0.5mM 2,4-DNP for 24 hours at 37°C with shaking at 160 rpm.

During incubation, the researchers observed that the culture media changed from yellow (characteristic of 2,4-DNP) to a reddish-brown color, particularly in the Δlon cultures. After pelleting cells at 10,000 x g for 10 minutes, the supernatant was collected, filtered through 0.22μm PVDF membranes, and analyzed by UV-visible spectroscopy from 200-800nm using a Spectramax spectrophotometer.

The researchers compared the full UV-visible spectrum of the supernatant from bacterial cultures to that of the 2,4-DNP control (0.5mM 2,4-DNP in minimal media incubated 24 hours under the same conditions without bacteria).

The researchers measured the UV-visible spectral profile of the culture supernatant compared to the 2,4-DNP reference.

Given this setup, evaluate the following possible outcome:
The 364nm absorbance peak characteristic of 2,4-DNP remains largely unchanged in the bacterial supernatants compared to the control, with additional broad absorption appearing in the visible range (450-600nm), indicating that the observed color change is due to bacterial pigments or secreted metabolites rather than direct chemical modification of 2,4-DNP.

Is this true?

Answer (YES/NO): NO